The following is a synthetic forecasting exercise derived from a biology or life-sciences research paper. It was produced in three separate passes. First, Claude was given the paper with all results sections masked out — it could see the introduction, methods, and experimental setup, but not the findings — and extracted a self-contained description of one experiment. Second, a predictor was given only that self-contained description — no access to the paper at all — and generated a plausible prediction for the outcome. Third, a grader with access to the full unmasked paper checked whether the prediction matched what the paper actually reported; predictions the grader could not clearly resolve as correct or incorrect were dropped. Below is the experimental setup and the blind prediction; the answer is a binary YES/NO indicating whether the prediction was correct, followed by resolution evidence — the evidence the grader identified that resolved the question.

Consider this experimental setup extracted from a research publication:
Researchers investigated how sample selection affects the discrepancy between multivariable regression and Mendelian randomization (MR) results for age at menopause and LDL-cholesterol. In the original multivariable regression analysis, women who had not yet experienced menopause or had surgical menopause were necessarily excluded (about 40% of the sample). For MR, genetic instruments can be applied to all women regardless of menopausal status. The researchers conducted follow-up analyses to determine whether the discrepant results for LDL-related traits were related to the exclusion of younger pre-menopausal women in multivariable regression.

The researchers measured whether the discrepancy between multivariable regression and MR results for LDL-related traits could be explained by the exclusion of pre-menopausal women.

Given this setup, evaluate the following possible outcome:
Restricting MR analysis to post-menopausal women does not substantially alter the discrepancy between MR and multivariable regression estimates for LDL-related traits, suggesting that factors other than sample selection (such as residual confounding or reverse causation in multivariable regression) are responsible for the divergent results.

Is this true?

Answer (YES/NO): NO